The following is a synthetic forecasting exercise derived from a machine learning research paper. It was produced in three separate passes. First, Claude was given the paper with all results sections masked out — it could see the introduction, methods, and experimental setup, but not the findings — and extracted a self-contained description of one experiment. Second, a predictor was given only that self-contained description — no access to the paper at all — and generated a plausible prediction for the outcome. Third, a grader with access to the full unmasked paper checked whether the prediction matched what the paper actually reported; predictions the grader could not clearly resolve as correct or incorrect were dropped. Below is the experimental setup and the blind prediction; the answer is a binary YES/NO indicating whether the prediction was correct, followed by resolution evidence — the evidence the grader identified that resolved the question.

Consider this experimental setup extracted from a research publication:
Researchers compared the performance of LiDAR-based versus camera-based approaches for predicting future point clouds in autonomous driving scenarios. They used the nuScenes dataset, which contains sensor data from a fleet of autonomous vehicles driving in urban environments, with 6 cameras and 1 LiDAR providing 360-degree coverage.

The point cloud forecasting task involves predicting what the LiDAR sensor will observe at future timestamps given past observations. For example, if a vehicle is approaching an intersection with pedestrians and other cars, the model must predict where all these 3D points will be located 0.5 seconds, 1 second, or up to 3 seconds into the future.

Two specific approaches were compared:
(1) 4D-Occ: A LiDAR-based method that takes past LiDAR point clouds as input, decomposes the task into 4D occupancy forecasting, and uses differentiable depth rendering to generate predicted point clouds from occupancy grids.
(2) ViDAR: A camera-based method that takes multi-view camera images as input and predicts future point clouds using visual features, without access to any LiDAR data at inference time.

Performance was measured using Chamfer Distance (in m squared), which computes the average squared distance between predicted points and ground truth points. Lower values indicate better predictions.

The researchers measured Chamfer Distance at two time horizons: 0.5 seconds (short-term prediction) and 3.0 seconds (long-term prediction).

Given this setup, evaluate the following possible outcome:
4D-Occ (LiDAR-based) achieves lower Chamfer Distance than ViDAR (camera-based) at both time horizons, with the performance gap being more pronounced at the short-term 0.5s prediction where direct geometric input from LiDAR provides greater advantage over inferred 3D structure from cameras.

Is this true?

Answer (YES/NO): NO